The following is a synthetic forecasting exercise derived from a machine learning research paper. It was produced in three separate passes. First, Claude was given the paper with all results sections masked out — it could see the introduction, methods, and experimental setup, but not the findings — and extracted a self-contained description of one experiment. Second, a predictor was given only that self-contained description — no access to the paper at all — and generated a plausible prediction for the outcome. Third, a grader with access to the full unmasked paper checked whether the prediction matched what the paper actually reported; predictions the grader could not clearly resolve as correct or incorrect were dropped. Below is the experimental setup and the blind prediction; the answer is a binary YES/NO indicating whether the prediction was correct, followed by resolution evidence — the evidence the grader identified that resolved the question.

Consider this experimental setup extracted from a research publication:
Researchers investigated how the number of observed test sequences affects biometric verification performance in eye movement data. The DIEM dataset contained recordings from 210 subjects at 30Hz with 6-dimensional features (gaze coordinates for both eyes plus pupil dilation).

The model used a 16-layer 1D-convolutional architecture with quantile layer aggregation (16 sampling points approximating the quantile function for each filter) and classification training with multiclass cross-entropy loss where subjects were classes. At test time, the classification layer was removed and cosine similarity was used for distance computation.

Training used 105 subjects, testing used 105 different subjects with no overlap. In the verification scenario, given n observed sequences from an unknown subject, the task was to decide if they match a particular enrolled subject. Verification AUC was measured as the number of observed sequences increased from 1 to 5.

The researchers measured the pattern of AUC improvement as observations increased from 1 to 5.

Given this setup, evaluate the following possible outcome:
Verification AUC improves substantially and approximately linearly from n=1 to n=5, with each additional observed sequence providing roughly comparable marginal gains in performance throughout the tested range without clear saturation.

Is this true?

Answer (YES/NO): NO